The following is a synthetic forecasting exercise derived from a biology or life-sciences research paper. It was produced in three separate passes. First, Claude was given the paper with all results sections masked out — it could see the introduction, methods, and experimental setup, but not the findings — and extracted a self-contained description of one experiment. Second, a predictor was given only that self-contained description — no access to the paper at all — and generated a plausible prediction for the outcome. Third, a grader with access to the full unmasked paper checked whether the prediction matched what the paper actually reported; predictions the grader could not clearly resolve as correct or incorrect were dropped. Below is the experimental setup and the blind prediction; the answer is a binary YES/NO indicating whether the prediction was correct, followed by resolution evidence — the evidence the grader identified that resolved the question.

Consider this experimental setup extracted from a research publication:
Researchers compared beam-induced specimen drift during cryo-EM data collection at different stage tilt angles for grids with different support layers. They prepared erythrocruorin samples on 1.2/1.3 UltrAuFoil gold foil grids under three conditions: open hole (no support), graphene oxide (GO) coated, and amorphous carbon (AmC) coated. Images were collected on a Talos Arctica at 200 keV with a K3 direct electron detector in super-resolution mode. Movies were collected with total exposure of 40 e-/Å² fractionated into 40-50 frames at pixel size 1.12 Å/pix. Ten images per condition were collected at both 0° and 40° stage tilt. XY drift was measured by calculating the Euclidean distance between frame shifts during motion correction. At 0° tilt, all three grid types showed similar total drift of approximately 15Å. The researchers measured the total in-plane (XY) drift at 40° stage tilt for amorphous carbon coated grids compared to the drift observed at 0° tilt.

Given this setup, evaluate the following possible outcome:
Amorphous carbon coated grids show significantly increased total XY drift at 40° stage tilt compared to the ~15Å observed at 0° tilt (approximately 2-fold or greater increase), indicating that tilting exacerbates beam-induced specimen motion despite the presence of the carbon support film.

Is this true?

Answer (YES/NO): YES